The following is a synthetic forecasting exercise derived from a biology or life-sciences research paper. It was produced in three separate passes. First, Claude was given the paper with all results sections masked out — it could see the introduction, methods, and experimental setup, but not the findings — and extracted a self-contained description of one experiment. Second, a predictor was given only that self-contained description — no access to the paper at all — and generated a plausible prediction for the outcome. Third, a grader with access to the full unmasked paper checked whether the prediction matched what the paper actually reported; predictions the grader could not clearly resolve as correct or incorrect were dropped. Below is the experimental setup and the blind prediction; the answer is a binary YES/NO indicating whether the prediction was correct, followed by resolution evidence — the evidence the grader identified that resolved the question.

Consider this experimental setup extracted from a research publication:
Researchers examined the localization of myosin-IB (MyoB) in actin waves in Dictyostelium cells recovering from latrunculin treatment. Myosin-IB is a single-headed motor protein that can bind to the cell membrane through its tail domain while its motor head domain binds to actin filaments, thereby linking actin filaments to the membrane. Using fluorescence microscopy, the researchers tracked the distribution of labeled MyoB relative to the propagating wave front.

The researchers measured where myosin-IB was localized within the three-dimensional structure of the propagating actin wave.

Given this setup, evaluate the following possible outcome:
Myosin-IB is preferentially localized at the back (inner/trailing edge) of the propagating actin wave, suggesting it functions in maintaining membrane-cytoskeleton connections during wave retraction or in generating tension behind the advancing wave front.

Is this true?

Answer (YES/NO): NO